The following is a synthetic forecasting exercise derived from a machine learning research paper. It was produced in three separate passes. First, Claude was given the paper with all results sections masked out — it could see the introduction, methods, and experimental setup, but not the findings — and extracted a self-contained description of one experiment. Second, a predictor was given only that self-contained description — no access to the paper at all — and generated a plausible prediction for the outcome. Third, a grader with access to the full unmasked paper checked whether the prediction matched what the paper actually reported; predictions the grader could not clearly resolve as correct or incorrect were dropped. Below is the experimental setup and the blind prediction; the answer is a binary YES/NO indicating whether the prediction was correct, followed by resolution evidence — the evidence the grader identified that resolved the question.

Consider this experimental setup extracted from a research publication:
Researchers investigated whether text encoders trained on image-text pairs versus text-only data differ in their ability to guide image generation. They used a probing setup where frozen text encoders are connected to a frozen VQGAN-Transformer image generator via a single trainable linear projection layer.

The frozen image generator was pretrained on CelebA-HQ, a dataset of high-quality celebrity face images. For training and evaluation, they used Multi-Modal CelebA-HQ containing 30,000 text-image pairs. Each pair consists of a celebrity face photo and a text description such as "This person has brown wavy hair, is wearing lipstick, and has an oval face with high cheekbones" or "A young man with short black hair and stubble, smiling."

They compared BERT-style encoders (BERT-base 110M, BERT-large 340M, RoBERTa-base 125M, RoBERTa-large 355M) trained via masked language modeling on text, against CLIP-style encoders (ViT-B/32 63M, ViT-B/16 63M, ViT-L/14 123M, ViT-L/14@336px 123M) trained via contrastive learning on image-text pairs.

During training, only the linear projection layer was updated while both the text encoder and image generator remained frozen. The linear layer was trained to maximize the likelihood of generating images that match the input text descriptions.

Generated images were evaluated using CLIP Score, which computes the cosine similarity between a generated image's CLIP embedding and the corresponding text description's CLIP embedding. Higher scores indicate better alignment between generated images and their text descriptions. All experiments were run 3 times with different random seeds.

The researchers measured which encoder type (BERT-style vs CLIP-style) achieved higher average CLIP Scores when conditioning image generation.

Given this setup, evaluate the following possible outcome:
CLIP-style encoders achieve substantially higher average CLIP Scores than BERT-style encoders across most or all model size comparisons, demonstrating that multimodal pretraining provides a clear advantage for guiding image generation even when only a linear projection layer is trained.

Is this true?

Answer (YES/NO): NO